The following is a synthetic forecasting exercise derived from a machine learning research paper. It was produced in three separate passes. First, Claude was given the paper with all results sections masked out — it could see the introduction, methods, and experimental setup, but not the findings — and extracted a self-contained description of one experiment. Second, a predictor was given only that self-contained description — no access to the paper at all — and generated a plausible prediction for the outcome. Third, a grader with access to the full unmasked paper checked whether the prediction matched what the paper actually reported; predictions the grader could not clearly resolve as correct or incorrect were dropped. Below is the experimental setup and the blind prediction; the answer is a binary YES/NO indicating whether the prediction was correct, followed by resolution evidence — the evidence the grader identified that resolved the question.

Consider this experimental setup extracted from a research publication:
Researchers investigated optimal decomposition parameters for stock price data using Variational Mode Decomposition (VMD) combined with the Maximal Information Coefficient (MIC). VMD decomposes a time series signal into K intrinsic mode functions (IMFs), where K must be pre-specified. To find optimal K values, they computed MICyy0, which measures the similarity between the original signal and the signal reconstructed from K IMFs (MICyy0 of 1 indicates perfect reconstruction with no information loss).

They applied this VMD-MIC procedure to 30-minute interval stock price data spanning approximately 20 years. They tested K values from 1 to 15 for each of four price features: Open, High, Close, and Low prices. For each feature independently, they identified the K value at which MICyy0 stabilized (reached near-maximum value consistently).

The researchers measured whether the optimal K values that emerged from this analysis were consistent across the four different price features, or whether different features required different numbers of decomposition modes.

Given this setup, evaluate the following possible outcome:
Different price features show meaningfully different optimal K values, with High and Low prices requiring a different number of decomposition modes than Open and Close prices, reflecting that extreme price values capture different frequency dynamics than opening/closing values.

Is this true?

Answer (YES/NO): YES